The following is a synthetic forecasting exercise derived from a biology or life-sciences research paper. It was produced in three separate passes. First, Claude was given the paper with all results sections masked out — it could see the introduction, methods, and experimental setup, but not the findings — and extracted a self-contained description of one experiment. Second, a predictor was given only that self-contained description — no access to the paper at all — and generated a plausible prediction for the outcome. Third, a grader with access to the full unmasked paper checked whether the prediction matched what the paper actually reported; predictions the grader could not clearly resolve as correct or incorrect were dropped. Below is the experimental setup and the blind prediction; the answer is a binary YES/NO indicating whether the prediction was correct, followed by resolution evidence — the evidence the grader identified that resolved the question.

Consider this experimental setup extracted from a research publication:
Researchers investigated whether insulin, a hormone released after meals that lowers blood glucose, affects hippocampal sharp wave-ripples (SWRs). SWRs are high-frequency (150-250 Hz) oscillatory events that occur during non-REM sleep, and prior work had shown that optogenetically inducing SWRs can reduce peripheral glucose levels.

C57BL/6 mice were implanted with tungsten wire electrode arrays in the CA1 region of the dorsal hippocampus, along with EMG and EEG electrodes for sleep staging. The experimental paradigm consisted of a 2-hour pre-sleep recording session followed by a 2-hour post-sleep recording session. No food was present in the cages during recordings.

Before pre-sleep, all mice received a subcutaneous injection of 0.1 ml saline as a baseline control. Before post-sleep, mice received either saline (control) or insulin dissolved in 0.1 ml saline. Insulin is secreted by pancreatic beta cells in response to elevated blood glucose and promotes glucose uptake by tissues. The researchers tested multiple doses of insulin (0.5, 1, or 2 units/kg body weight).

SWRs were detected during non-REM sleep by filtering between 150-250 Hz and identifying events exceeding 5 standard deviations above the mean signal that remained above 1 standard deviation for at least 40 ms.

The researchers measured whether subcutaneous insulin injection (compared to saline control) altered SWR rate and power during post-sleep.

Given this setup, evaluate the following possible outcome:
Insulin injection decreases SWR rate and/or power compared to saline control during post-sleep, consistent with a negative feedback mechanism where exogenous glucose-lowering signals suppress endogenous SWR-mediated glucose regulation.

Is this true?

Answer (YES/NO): NO